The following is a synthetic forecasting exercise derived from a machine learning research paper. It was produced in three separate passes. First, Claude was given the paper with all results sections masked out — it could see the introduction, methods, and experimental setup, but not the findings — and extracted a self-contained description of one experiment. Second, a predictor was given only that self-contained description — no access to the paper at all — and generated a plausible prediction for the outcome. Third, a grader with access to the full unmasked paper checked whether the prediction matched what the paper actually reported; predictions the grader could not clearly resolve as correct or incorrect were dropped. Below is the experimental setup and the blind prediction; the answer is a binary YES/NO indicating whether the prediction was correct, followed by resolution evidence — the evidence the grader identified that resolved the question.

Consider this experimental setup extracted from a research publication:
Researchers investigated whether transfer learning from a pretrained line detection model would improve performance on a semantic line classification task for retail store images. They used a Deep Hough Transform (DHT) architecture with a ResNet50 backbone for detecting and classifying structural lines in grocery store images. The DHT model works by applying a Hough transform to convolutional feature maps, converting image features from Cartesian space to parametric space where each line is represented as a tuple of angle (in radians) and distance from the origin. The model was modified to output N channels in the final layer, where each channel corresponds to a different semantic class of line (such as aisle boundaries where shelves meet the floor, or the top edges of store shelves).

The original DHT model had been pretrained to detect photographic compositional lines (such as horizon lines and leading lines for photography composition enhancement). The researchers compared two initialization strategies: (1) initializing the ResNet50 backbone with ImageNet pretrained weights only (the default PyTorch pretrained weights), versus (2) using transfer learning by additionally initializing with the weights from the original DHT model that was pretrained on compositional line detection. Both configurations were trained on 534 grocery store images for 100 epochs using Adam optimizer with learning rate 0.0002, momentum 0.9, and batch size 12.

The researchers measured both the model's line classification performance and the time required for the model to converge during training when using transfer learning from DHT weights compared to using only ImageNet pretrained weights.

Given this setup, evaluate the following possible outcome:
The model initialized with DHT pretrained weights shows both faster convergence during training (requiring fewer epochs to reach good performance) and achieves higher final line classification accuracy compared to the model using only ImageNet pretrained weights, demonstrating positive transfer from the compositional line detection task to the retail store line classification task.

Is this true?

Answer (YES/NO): NO